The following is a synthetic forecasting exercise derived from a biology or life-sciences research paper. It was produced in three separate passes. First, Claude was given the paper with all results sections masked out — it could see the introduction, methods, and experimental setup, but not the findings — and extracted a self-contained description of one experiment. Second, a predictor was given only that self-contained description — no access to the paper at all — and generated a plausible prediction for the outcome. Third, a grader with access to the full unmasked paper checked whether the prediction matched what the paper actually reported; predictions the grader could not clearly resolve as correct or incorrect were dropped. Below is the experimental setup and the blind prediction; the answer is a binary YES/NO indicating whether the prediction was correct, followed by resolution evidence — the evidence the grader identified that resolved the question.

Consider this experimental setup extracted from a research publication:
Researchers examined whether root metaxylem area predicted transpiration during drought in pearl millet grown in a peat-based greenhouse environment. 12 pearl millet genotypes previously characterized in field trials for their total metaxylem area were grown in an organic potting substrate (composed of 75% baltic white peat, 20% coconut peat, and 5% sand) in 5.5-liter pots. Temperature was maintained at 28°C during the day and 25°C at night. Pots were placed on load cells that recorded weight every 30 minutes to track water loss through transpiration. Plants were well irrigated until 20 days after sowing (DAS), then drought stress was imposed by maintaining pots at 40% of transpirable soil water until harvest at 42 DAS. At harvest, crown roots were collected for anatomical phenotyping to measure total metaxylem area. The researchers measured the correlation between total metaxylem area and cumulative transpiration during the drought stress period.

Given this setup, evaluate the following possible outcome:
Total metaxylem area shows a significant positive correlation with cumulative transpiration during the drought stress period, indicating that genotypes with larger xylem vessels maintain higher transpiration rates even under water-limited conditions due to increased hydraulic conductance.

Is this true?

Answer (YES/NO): NO